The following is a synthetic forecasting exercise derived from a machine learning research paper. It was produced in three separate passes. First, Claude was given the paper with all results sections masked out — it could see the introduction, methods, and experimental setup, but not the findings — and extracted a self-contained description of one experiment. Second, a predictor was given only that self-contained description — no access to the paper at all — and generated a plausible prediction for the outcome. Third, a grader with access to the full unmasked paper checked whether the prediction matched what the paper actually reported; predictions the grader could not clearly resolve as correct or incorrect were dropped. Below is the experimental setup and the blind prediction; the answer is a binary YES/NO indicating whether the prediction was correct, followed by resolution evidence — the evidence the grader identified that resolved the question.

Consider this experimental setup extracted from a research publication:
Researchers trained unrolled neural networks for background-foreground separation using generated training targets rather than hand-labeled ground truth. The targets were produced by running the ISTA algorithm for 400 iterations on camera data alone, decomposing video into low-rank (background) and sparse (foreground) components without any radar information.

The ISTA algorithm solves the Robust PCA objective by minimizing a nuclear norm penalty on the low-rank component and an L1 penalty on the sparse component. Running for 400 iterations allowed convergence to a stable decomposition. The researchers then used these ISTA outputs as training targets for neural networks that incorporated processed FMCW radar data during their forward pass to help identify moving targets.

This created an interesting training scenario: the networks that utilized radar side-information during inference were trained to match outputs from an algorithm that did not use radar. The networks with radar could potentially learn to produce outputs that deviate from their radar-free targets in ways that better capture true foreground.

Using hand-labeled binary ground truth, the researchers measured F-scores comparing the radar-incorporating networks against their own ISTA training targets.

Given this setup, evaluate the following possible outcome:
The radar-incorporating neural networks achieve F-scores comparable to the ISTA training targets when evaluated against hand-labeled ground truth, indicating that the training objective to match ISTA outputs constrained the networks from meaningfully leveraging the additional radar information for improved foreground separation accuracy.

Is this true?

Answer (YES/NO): NO